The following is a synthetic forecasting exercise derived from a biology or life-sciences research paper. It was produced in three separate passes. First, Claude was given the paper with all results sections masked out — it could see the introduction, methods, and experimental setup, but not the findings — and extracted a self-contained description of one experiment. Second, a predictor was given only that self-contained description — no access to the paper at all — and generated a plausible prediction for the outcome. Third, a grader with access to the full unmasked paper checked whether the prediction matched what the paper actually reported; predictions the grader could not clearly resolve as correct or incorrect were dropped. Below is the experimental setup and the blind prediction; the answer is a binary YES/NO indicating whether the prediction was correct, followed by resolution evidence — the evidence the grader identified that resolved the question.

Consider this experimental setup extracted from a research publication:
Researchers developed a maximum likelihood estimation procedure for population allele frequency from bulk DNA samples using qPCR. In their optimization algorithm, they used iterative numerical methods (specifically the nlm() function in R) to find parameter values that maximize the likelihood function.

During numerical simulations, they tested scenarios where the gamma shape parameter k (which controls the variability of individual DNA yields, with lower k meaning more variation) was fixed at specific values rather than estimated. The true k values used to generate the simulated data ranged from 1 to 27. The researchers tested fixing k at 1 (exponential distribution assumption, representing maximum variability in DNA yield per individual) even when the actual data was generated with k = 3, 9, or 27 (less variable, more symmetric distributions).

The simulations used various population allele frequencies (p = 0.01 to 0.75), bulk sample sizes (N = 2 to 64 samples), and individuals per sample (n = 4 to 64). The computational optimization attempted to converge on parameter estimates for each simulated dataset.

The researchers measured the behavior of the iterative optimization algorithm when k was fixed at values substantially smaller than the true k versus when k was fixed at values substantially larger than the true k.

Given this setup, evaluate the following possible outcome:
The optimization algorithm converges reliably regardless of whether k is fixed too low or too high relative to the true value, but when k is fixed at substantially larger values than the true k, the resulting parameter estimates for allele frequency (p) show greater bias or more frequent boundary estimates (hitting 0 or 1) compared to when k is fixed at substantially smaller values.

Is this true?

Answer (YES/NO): NO